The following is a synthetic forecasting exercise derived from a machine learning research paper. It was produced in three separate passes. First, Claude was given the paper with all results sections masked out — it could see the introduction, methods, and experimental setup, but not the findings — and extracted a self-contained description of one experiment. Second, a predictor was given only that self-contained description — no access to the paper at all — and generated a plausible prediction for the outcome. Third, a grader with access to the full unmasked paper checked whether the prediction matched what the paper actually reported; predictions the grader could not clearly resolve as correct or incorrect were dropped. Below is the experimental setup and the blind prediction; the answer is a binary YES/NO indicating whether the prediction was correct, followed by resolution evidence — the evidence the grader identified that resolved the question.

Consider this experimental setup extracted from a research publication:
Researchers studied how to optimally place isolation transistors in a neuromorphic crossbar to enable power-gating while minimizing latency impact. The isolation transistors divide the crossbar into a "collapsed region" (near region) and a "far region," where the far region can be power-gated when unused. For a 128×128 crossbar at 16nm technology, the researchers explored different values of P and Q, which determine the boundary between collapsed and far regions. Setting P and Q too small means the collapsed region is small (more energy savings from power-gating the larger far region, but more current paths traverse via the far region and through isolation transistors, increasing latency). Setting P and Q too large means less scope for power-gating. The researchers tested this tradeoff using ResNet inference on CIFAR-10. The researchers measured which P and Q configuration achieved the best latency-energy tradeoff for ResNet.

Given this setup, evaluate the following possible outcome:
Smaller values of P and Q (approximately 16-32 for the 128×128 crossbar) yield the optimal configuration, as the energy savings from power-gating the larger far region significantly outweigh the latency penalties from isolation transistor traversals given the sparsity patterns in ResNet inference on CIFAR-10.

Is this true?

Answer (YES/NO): NO